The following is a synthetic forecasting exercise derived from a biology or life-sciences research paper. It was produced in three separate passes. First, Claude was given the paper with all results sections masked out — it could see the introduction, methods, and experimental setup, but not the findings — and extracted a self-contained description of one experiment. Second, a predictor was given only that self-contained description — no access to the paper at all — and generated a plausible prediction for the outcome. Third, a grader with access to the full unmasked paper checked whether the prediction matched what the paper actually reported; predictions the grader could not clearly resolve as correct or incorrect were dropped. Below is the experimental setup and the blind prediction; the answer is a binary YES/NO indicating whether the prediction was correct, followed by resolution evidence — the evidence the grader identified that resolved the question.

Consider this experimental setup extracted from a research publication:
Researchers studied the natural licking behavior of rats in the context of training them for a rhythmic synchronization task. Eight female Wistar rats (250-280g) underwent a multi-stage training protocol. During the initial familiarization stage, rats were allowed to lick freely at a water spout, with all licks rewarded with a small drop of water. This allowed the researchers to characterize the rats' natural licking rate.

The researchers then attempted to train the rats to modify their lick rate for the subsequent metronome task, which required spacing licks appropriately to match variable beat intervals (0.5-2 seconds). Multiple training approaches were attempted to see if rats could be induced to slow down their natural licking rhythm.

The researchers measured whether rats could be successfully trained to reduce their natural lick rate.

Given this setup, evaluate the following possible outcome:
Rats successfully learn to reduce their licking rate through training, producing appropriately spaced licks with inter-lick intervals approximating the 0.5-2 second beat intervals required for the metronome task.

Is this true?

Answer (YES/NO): NO